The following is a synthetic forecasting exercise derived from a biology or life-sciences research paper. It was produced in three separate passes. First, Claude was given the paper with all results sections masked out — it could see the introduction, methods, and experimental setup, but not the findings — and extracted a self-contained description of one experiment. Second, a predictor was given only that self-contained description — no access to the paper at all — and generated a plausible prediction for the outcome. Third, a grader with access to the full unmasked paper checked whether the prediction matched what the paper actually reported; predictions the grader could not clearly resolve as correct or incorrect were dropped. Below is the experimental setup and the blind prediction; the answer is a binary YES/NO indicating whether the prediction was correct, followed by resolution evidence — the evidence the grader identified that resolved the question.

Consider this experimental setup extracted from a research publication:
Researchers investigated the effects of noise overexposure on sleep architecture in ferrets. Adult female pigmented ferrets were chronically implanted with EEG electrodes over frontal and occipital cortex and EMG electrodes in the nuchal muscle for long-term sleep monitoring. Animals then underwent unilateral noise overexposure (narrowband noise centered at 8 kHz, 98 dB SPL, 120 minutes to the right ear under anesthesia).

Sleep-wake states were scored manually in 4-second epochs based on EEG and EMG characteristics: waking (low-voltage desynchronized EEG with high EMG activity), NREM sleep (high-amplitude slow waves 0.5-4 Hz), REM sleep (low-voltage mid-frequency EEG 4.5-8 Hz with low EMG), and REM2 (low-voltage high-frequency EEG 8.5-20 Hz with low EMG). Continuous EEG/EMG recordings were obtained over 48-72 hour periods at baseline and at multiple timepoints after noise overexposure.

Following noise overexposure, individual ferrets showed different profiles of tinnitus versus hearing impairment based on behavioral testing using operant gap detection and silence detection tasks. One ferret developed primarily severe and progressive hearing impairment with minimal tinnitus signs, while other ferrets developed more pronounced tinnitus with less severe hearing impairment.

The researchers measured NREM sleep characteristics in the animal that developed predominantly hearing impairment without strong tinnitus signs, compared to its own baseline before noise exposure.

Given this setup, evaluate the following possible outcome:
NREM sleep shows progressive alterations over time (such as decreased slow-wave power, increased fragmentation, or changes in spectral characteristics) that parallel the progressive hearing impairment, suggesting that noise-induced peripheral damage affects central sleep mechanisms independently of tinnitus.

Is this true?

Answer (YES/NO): NO